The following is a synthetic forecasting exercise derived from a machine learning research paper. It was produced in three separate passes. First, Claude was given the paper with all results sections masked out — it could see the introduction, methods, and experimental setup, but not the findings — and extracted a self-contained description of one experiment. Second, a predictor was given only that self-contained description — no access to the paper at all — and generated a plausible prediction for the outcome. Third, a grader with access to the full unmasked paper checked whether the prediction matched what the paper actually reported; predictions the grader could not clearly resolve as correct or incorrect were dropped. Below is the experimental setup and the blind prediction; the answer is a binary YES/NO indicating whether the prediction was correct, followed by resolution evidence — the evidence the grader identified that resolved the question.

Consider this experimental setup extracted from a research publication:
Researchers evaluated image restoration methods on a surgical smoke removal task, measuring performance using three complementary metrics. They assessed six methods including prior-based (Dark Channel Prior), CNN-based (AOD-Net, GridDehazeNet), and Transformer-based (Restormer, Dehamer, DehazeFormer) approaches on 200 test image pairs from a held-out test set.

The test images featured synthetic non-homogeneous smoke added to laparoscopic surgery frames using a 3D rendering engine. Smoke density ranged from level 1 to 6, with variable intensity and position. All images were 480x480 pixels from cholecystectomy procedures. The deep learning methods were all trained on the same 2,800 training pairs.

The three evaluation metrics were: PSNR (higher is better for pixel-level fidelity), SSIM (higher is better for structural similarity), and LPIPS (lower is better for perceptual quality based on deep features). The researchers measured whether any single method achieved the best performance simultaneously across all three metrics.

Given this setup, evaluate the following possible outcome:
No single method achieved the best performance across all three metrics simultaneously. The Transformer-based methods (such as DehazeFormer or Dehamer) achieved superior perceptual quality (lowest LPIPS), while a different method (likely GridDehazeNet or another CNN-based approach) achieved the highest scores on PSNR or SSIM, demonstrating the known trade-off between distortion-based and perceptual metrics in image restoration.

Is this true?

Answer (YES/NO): NO